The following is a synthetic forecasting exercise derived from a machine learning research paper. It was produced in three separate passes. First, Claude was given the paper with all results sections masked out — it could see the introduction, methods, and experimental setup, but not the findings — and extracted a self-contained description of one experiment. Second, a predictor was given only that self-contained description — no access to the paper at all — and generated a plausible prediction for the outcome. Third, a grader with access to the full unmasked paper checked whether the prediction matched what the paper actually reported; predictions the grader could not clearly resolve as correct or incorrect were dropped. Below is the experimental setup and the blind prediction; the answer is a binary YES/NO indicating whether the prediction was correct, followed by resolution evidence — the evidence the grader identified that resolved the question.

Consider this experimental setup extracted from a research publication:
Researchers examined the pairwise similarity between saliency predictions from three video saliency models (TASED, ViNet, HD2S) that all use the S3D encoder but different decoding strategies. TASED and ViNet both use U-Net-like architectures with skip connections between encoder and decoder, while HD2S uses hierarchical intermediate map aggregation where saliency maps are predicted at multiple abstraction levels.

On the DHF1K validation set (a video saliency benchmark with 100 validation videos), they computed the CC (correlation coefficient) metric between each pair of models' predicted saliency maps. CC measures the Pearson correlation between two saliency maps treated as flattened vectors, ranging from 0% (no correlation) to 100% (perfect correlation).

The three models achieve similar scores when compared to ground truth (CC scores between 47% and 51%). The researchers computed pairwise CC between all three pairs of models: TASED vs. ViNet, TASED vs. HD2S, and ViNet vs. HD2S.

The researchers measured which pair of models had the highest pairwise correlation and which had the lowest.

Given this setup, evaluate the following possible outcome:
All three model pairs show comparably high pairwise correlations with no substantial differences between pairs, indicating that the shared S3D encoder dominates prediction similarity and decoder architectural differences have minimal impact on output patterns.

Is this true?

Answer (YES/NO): NO